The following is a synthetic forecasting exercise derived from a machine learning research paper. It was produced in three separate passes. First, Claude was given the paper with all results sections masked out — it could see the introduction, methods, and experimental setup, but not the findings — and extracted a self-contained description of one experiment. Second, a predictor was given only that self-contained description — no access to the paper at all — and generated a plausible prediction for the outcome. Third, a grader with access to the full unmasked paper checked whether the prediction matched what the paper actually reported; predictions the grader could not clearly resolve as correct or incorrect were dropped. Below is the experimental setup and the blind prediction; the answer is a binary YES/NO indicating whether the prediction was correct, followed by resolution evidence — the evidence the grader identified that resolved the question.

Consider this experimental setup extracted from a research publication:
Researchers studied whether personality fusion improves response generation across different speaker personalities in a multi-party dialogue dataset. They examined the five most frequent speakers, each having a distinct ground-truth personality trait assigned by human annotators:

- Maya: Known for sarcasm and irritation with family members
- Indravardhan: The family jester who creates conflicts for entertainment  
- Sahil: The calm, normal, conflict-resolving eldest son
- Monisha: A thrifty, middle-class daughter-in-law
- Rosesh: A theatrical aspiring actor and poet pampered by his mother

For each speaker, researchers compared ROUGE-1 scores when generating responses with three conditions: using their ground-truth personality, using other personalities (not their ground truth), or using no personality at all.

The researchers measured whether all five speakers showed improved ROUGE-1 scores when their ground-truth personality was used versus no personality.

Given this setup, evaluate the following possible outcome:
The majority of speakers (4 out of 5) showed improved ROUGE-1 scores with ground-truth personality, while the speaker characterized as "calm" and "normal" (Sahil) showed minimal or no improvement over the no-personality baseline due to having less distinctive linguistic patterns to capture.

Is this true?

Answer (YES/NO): YES